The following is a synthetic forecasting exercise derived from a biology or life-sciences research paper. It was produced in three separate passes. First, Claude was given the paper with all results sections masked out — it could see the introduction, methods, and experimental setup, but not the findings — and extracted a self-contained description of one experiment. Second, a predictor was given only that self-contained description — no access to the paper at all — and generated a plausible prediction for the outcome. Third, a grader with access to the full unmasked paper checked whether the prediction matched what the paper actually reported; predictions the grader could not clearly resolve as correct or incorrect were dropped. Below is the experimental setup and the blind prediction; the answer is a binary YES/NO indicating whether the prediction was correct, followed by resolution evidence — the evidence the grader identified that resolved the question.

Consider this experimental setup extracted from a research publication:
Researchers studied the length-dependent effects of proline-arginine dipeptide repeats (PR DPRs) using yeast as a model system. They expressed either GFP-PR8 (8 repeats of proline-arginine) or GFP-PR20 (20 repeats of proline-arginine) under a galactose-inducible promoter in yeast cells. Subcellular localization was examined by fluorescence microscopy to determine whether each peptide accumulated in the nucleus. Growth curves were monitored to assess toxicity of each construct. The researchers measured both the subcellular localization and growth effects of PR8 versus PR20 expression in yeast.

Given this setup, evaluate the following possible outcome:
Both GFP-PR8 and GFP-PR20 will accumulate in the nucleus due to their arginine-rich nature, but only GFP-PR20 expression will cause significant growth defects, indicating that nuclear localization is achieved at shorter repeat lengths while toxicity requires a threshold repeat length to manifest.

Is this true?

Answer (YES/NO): NO